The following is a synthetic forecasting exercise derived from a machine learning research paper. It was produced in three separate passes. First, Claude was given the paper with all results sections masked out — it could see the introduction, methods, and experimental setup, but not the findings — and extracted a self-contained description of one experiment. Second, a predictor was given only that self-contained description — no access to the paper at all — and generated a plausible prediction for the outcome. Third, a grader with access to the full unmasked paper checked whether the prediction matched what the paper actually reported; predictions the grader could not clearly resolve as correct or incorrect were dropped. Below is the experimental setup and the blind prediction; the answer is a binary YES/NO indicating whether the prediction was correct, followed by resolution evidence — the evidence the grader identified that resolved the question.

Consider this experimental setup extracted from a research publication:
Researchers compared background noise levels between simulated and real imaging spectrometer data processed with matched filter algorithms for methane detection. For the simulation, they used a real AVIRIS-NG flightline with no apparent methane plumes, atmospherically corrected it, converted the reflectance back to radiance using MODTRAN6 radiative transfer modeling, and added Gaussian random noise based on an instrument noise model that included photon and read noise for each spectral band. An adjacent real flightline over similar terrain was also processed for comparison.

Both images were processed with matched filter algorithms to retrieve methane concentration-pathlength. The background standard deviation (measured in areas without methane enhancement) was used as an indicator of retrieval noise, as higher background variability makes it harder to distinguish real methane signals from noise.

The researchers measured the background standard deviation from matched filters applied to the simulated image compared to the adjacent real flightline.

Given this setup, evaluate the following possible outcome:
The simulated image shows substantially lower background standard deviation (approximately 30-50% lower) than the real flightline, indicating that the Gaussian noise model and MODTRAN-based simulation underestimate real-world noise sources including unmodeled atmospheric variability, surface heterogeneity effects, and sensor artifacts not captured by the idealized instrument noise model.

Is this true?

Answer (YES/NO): NO